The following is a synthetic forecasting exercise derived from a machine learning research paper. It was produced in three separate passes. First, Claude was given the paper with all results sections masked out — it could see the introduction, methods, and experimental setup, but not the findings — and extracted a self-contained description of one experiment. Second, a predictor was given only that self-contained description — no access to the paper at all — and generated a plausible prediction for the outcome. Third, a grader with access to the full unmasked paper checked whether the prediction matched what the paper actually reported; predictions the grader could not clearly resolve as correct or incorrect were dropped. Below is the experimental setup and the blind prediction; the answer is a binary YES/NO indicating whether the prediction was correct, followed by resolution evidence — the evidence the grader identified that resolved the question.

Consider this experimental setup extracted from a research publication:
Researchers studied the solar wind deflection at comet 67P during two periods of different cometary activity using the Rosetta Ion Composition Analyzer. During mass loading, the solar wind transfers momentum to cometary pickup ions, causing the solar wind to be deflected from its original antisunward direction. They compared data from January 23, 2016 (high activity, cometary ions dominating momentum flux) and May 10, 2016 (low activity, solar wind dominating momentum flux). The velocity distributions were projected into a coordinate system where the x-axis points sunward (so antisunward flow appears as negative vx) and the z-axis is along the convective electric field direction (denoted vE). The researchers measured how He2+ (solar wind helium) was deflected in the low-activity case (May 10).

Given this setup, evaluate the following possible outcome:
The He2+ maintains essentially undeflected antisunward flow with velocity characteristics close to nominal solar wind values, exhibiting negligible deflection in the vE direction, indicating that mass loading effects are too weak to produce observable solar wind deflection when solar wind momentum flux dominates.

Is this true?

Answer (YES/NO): NO